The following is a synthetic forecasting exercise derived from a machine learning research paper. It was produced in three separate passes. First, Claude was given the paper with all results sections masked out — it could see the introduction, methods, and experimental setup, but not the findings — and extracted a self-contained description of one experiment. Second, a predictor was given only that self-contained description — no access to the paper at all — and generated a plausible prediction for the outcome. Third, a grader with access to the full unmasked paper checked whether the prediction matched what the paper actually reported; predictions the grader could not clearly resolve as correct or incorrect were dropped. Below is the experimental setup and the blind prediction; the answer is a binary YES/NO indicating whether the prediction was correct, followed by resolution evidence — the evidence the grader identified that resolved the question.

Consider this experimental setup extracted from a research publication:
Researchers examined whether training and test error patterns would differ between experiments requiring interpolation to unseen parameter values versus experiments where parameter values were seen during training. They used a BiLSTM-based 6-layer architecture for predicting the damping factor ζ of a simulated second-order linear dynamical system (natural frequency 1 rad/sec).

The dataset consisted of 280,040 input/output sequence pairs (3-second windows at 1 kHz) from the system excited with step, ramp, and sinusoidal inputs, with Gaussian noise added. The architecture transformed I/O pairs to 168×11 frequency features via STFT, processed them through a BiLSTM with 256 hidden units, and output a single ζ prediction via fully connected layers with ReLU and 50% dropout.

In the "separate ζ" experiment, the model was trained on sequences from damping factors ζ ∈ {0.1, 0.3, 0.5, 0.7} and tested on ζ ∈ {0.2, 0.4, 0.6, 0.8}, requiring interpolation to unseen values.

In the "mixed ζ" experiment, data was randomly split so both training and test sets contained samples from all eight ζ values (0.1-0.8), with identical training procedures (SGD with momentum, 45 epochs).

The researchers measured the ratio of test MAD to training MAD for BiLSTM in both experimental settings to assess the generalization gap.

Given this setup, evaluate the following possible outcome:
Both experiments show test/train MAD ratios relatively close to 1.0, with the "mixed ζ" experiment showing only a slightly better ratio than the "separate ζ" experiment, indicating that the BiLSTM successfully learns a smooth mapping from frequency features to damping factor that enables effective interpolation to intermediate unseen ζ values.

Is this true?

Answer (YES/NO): NO